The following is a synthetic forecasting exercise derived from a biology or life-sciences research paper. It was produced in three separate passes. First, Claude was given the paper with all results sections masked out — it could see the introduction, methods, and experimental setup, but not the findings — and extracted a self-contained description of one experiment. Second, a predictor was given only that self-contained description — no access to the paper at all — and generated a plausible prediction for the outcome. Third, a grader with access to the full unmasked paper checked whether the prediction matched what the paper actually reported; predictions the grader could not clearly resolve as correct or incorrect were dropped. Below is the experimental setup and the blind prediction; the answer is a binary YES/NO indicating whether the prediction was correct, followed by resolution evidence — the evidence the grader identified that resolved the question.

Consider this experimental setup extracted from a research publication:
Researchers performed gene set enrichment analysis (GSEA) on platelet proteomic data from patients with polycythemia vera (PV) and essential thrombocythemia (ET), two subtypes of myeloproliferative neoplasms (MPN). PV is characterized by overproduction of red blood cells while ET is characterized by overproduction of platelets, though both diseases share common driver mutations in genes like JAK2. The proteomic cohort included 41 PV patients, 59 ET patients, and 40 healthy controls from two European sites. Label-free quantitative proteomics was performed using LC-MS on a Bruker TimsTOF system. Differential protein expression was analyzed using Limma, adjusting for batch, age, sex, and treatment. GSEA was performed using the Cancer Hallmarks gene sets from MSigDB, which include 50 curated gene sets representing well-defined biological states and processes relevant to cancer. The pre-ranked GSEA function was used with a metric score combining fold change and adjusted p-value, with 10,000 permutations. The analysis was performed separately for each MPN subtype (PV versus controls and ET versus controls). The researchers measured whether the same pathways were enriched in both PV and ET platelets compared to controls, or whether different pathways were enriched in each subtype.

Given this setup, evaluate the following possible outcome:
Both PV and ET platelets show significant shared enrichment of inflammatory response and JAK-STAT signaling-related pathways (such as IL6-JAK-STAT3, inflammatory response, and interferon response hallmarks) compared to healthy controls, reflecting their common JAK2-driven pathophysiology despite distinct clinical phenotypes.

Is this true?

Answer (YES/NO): NO